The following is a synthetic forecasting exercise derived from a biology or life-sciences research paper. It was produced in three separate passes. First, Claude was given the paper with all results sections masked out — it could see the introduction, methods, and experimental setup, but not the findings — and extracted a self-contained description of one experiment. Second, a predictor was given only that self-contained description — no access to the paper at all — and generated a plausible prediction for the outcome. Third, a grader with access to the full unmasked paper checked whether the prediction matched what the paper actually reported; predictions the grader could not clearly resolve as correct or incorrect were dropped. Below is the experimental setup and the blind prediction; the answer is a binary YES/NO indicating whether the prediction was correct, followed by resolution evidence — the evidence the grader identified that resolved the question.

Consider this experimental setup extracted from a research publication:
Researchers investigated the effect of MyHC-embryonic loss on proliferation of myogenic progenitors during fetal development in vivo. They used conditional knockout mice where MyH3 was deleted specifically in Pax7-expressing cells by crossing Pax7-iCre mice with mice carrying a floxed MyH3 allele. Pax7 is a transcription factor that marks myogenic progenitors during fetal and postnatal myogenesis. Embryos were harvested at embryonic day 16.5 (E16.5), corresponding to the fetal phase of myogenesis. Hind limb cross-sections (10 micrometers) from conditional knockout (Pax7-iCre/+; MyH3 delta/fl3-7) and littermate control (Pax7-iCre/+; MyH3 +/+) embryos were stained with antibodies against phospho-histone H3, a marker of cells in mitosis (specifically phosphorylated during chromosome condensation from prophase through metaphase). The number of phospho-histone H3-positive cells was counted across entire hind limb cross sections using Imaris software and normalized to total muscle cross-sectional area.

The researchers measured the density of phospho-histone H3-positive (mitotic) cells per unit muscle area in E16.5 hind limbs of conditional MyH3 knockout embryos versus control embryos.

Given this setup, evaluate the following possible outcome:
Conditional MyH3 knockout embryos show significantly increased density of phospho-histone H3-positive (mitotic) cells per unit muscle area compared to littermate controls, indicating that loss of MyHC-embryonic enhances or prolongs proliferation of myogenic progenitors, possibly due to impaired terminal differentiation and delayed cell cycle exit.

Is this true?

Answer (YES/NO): NO